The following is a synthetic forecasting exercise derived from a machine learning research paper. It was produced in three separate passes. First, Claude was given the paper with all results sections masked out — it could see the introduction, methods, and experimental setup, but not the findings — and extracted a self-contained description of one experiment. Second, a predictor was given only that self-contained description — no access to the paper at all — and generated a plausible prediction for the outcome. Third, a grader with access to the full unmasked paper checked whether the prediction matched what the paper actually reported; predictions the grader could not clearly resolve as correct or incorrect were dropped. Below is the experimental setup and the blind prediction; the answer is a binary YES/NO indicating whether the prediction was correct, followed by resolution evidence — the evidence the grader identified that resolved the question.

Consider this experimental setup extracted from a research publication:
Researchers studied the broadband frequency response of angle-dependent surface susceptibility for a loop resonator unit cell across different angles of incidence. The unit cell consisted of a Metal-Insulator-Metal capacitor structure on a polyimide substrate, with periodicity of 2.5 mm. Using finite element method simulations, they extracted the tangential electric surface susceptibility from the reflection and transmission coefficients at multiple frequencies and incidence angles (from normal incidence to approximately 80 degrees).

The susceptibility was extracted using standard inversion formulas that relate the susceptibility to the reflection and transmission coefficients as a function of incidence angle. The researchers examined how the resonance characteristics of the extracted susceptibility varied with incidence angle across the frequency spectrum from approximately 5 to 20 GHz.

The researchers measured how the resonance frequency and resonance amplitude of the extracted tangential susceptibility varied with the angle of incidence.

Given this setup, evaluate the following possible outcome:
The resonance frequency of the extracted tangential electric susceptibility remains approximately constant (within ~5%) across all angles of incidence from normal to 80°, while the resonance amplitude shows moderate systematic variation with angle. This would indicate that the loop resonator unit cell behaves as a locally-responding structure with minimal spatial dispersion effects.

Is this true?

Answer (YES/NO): YES